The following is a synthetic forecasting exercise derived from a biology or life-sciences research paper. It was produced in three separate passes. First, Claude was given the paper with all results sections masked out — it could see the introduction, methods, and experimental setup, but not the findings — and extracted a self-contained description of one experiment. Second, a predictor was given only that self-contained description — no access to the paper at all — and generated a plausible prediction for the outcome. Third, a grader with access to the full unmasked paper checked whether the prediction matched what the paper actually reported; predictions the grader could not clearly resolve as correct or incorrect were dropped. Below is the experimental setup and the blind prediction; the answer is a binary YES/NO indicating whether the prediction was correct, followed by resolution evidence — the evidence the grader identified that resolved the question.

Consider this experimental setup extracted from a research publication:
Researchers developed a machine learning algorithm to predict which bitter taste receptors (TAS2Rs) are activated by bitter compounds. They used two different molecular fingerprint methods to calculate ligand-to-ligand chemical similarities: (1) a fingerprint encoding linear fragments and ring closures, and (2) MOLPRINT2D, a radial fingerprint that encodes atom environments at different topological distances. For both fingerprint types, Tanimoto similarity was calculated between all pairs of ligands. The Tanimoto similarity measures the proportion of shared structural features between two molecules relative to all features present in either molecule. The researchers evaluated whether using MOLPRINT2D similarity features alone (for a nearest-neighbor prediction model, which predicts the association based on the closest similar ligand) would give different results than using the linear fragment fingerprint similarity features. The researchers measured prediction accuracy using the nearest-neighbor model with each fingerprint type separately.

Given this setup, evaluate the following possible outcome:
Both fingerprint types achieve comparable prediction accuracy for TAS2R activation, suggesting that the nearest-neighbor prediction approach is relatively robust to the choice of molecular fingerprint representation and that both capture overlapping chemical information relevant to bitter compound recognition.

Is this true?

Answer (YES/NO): YES